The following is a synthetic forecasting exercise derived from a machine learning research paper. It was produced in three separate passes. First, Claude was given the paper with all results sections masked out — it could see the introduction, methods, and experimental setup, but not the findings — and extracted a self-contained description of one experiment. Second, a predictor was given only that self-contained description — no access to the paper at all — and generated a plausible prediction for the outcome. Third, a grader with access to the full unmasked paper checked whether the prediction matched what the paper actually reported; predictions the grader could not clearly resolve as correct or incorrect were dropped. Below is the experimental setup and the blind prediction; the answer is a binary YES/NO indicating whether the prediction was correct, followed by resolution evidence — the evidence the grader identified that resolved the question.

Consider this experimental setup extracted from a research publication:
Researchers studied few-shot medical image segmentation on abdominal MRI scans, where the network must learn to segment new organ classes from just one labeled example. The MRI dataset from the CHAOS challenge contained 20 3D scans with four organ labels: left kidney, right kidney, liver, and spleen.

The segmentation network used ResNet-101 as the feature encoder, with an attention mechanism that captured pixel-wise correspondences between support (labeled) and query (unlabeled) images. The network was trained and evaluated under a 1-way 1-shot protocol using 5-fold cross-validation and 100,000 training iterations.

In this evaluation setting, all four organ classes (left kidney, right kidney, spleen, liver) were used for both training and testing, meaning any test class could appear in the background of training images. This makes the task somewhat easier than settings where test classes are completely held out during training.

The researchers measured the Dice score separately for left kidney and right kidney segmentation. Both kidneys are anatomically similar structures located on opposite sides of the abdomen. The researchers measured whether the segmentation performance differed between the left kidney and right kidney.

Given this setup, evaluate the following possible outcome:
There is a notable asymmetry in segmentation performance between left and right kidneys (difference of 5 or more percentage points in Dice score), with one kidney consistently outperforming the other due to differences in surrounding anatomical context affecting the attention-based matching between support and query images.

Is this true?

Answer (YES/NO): NO